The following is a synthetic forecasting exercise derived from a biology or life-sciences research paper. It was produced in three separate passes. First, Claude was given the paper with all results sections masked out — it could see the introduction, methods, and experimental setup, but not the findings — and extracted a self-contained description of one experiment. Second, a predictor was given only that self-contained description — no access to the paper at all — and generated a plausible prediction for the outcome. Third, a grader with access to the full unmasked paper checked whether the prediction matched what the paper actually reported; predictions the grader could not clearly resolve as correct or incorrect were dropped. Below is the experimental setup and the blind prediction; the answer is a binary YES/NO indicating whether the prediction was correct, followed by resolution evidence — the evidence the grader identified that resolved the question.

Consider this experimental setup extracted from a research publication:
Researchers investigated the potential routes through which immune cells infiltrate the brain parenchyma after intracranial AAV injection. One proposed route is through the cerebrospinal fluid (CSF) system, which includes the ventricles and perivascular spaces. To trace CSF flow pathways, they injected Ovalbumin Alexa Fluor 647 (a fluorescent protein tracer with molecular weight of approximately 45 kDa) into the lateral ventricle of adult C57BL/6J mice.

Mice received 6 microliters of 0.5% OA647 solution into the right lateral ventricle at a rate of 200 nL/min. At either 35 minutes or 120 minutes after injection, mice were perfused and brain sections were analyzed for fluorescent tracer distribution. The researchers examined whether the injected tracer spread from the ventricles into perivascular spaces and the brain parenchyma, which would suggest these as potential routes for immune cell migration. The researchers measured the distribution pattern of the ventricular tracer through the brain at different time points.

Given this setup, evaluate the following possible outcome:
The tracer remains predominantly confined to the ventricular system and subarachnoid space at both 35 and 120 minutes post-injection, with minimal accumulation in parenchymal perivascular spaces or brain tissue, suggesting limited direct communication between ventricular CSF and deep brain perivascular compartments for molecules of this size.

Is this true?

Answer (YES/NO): NO